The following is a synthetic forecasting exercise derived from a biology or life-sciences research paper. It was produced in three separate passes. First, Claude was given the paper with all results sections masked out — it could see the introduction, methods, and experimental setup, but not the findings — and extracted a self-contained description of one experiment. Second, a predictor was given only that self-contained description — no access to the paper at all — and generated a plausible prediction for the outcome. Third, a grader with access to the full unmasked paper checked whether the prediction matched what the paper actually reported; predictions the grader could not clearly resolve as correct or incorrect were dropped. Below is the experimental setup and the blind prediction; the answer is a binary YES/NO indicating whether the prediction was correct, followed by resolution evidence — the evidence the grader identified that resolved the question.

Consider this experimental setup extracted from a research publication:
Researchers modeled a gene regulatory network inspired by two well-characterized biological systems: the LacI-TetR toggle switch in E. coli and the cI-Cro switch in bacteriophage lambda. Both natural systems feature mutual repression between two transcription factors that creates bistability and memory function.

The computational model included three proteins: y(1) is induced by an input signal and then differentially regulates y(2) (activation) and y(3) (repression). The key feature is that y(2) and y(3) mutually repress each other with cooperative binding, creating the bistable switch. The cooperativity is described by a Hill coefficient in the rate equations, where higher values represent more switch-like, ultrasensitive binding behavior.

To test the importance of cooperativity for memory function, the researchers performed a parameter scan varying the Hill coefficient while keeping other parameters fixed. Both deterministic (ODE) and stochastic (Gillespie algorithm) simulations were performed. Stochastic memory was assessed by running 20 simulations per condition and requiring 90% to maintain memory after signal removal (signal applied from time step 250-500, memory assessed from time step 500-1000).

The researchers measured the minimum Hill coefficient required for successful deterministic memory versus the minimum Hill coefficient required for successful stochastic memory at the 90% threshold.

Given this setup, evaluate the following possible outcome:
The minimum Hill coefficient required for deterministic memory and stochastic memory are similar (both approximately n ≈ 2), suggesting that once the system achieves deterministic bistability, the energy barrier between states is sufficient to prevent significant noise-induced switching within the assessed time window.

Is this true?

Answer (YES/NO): NO